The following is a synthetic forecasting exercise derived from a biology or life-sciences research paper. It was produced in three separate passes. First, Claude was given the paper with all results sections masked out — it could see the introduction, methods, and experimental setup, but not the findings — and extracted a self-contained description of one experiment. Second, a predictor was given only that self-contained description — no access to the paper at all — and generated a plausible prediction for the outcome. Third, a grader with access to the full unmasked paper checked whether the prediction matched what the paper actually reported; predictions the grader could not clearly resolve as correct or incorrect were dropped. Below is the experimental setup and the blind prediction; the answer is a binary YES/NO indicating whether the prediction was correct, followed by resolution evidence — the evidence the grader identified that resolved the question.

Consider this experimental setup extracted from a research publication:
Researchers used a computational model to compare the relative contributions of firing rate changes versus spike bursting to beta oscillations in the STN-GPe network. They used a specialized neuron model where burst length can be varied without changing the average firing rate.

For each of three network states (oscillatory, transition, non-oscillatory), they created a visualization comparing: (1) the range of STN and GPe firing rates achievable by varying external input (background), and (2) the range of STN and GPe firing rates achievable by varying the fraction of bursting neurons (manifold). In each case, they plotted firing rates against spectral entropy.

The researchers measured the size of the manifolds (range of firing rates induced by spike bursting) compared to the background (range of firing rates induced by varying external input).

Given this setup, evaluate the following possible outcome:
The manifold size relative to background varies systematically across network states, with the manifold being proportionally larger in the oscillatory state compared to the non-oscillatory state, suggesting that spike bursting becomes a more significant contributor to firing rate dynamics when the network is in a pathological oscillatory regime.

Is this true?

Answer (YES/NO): YES